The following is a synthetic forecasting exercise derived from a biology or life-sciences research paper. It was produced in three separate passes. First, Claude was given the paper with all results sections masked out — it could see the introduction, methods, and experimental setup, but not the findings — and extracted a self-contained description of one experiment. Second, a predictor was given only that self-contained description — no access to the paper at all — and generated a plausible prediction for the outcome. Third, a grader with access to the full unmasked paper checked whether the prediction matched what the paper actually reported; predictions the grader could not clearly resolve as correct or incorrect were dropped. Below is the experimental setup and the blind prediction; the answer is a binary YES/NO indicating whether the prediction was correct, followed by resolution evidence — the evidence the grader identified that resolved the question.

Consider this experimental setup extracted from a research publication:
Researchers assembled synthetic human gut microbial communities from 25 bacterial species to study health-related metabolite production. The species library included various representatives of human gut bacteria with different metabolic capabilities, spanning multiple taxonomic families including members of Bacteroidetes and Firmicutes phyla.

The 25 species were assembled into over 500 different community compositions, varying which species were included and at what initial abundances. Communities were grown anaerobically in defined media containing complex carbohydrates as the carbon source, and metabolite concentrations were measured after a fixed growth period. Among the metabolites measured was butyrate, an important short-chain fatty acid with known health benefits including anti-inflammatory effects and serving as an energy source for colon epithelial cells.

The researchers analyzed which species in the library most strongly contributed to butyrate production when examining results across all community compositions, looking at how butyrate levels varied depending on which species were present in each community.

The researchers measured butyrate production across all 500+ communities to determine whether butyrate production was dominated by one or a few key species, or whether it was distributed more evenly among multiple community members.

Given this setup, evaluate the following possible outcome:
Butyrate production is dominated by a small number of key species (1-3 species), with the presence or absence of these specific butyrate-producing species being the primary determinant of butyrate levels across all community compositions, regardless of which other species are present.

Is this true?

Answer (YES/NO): NO